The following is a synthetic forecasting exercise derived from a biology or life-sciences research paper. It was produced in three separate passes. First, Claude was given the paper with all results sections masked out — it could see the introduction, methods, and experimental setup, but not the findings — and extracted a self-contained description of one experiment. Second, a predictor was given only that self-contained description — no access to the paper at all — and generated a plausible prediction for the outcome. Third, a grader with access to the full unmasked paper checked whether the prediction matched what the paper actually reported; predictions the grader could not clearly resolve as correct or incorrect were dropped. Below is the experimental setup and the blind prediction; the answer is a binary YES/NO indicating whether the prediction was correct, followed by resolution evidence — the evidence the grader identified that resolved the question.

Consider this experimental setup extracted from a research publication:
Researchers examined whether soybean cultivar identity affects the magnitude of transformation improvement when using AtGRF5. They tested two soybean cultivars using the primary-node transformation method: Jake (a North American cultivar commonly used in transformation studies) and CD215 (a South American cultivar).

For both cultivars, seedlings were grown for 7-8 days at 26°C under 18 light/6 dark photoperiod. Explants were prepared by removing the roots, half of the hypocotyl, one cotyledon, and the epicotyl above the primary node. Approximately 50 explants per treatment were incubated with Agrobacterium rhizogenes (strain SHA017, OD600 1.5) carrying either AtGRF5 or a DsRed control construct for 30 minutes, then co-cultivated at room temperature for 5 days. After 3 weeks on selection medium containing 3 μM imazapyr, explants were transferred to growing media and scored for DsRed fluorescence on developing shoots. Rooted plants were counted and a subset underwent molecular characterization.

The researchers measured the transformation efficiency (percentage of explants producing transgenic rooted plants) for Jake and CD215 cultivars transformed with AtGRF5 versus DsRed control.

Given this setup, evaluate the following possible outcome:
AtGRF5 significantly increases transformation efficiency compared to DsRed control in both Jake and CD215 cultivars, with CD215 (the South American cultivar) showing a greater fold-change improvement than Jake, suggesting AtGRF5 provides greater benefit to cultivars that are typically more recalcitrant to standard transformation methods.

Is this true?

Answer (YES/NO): NO